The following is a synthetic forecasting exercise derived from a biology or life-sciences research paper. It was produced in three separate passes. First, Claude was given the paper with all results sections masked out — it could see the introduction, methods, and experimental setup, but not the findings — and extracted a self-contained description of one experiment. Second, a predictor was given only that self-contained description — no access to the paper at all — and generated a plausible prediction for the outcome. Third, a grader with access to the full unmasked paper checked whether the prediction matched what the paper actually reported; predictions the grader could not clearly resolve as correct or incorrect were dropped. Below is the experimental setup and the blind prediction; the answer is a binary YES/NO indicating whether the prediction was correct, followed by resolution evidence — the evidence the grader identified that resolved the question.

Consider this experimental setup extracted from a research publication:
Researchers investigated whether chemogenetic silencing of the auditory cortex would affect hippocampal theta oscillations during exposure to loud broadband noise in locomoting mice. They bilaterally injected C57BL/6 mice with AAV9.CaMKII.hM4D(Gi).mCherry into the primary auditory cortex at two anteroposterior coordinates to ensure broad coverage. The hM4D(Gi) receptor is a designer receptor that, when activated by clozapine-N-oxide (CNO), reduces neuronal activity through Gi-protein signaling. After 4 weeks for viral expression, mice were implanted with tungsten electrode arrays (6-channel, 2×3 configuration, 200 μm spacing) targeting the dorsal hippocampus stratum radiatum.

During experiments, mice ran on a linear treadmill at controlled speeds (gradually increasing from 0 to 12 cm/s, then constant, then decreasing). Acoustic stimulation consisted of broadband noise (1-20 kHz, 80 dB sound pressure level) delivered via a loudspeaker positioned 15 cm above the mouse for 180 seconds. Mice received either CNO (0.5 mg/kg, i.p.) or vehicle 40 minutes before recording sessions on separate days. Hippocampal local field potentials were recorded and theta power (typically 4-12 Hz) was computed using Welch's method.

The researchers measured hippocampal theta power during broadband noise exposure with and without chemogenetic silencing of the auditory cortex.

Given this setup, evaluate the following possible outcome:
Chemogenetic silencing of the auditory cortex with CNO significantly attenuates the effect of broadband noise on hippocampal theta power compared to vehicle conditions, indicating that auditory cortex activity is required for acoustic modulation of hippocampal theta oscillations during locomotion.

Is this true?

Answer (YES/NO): NO